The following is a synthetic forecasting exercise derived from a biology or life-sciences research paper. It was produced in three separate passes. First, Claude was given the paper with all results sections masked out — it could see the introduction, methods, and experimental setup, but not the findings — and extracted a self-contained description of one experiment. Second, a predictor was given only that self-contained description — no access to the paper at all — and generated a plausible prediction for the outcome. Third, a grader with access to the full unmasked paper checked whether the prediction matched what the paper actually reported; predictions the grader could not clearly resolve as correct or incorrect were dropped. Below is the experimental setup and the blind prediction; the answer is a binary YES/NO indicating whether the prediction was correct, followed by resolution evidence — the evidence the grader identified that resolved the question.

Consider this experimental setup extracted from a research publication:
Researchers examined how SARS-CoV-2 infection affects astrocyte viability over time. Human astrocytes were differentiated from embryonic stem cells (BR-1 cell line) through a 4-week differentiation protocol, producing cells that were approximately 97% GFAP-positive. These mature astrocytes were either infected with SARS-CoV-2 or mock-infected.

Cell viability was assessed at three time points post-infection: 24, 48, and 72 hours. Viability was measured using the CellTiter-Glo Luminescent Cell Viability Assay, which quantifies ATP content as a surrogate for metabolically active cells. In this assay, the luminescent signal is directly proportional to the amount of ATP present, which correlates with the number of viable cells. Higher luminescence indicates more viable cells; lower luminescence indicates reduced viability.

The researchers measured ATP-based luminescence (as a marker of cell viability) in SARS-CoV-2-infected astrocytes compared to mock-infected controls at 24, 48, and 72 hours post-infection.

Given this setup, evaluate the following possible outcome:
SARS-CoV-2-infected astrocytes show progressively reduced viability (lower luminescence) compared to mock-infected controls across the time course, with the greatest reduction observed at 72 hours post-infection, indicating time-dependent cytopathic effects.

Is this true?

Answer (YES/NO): NO